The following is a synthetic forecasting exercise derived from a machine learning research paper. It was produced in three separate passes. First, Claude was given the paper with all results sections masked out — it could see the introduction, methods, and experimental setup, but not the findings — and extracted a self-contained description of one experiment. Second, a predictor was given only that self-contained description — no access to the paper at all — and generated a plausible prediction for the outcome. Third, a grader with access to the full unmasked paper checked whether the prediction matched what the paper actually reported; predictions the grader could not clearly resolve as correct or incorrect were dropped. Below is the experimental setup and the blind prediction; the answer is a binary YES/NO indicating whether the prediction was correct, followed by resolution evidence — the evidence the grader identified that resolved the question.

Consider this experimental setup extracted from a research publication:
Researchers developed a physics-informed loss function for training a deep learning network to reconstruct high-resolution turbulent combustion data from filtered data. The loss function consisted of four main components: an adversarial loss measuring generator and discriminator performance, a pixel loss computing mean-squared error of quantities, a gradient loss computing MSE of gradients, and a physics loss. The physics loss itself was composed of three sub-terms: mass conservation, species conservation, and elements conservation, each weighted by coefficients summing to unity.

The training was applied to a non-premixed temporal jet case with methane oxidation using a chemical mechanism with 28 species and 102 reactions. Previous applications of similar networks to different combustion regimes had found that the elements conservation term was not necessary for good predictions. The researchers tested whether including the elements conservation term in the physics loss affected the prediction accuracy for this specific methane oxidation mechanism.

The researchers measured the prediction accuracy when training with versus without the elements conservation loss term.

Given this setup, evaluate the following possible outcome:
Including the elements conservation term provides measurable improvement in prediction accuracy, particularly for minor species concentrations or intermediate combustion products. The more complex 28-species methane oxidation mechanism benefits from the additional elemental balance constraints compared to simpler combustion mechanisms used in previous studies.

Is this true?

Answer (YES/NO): NO